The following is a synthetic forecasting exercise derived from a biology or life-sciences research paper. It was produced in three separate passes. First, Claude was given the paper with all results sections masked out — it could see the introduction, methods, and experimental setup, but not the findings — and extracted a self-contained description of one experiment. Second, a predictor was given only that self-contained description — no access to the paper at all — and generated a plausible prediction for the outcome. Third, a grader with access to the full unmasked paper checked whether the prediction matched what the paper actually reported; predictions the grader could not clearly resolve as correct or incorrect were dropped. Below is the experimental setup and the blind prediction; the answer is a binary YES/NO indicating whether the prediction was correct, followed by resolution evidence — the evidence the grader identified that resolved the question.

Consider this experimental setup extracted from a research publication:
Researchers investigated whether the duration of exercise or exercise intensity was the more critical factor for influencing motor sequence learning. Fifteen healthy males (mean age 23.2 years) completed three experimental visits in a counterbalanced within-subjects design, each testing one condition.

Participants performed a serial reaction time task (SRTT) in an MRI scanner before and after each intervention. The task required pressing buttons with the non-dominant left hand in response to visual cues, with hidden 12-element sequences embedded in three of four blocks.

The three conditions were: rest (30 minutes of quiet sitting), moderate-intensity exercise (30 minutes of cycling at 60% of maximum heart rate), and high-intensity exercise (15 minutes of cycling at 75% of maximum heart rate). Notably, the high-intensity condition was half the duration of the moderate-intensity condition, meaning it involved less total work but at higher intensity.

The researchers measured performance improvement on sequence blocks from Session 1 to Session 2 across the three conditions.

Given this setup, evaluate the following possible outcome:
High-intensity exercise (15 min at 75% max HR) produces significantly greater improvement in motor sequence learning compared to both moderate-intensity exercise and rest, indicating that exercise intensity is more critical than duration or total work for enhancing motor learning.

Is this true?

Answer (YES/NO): NO